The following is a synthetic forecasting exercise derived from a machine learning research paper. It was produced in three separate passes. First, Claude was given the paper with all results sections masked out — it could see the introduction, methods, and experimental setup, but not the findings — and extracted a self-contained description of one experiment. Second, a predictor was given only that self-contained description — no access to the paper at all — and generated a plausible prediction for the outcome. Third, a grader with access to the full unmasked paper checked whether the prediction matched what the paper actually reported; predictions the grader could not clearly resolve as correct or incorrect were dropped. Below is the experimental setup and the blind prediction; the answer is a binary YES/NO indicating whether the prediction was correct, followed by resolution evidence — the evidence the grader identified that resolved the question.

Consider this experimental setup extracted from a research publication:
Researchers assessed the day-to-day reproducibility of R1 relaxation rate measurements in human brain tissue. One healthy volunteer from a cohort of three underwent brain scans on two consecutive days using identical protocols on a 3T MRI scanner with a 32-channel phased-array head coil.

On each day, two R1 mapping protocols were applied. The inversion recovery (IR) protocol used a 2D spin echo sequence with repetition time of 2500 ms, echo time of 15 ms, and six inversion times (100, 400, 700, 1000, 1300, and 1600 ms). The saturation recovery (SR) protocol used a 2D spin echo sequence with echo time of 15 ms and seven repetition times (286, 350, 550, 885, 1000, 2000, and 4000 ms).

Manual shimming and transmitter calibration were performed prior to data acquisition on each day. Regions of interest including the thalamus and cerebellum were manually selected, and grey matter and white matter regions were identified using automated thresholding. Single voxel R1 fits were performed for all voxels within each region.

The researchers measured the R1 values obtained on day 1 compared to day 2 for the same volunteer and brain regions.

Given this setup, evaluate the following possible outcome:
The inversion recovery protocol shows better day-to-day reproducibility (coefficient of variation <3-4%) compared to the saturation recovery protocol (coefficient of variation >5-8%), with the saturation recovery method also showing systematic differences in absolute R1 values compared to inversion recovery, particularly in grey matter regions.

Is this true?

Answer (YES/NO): NO